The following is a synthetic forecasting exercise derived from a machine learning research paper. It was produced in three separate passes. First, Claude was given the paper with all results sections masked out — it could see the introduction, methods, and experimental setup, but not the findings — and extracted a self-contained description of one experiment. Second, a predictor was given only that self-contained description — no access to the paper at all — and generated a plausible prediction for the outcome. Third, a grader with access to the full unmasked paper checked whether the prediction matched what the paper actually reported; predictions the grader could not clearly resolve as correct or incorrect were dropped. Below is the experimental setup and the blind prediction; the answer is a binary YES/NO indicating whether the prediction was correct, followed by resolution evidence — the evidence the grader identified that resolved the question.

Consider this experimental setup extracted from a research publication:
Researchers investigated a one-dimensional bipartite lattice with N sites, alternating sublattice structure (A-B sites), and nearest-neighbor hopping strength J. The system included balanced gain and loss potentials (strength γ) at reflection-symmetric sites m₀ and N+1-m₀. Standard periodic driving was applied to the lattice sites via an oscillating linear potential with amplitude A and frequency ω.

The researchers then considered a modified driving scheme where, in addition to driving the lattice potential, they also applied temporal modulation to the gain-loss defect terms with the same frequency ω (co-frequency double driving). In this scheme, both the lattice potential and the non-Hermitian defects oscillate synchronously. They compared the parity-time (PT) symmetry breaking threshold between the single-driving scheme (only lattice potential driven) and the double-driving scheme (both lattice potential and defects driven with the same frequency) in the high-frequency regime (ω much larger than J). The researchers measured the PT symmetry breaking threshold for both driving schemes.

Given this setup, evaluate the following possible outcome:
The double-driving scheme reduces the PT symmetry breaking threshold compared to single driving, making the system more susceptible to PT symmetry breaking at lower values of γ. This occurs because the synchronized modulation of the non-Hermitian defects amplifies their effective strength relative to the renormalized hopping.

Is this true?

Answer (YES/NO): NO